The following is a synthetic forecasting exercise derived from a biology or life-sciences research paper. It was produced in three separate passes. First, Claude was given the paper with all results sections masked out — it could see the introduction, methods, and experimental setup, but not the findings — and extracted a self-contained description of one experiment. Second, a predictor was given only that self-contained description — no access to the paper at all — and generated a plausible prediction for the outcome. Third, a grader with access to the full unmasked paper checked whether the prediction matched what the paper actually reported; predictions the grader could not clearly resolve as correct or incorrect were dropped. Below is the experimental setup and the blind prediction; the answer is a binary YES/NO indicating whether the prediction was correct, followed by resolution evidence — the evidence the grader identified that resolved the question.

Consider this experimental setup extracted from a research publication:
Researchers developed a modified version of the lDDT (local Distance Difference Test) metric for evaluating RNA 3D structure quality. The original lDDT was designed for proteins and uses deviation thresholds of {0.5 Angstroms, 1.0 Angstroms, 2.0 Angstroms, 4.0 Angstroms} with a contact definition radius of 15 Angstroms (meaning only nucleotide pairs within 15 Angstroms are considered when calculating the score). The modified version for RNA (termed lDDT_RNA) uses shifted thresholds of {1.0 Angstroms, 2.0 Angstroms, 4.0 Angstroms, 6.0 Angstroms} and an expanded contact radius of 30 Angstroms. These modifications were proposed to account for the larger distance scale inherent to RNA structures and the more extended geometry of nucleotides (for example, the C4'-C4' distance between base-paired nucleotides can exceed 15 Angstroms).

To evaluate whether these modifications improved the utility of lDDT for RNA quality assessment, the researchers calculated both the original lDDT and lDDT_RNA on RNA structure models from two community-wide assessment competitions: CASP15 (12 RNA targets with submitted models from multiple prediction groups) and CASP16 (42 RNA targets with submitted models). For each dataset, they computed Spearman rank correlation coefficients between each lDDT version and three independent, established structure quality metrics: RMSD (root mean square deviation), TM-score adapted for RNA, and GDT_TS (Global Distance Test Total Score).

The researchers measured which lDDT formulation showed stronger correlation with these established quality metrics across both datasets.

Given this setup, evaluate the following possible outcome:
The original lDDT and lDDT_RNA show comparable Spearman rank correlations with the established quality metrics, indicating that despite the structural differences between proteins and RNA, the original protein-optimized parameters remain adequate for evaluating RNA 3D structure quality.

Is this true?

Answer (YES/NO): NO